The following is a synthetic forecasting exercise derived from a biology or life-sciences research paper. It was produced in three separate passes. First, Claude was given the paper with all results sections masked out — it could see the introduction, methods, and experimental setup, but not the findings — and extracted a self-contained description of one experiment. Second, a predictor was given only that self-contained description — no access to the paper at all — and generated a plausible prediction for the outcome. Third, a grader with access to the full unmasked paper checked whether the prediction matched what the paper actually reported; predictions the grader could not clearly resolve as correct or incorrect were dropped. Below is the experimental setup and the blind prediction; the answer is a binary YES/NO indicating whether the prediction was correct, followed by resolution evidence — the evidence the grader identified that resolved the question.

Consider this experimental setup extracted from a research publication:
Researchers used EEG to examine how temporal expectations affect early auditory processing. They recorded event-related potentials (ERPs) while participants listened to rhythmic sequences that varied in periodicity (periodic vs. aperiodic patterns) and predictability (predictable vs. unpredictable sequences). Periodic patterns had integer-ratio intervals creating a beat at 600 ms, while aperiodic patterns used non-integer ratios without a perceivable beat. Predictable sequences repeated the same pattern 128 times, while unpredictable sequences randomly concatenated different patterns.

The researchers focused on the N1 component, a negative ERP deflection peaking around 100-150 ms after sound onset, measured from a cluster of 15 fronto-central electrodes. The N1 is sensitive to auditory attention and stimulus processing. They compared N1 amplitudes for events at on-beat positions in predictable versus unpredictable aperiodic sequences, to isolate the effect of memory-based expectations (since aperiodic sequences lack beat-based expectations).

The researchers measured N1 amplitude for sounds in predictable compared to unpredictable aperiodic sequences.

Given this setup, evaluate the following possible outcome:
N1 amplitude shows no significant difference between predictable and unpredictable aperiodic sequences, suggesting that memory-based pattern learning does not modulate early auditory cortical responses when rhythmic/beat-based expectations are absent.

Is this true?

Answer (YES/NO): NO